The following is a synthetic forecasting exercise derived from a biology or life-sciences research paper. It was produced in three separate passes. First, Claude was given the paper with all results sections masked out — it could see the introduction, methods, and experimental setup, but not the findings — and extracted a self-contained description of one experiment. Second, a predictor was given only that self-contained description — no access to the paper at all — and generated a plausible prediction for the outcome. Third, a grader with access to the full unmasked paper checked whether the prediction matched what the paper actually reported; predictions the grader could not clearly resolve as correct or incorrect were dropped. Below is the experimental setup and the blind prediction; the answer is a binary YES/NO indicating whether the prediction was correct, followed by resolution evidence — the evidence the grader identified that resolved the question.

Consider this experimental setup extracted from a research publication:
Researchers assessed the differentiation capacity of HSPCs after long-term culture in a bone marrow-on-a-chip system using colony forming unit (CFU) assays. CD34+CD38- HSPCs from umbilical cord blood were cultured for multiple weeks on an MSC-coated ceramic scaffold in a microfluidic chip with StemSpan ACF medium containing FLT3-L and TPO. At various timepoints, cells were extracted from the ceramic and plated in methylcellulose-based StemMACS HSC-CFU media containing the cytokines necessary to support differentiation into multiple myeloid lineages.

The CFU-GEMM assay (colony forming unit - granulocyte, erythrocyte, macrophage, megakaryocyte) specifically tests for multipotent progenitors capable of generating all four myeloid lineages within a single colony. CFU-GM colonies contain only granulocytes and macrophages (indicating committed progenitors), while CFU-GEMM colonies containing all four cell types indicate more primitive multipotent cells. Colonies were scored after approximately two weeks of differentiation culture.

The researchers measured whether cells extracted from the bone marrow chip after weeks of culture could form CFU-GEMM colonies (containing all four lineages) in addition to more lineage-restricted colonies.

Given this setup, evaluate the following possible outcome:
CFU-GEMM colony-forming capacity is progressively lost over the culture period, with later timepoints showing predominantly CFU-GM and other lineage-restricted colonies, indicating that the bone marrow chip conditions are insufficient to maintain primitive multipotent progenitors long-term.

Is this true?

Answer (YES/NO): NO